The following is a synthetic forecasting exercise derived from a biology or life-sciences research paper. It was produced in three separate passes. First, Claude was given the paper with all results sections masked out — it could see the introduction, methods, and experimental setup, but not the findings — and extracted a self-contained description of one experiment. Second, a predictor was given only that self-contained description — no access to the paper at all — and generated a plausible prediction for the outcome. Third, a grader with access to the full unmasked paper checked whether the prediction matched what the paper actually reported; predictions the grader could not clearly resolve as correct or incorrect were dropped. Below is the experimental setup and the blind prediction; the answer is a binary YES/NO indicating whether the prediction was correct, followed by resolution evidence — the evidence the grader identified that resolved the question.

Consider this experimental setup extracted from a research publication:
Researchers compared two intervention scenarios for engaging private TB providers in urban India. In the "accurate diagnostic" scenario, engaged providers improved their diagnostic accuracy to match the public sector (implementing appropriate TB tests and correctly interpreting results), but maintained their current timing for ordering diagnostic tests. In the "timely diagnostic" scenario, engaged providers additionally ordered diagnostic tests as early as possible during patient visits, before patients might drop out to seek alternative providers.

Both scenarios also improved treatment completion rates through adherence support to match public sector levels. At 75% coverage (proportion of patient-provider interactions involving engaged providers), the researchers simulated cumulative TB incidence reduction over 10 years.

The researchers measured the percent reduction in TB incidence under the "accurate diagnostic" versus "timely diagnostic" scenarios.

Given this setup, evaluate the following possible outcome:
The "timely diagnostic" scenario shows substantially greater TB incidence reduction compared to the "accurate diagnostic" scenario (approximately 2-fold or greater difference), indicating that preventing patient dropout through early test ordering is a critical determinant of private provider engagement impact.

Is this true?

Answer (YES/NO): YES